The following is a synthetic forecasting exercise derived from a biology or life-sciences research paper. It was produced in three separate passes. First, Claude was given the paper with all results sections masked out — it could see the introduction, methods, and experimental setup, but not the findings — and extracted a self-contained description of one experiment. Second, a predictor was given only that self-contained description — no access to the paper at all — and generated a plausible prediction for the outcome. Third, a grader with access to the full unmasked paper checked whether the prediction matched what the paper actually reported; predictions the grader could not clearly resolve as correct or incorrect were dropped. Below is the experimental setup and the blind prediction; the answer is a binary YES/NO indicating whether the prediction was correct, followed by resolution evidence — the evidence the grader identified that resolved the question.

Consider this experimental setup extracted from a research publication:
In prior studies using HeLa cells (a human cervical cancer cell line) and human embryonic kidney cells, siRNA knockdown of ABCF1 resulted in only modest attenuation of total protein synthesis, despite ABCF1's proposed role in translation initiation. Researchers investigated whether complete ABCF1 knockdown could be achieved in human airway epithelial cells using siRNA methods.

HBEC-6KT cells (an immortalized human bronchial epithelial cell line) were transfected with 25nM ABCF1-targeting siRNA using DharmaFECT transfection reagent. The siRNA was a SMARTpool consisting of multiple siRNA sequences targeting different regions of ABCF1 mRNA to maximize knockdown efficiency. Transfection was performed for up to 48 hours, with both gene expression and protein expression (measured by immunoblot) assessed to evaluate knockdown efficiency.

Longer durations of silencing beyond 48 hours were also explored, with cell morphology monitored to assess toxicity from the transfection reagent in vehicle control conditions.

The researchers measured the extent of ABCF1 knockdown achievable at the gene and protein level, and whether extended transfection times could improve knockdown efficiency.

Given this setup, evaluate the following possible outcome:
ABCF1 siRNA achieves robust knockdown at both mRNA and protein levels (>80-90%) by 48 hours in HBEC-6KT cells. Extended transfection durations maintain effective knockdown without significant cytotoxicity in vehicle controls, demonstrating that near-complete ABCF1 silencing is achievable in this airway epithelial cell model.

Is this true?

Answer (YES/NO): NO